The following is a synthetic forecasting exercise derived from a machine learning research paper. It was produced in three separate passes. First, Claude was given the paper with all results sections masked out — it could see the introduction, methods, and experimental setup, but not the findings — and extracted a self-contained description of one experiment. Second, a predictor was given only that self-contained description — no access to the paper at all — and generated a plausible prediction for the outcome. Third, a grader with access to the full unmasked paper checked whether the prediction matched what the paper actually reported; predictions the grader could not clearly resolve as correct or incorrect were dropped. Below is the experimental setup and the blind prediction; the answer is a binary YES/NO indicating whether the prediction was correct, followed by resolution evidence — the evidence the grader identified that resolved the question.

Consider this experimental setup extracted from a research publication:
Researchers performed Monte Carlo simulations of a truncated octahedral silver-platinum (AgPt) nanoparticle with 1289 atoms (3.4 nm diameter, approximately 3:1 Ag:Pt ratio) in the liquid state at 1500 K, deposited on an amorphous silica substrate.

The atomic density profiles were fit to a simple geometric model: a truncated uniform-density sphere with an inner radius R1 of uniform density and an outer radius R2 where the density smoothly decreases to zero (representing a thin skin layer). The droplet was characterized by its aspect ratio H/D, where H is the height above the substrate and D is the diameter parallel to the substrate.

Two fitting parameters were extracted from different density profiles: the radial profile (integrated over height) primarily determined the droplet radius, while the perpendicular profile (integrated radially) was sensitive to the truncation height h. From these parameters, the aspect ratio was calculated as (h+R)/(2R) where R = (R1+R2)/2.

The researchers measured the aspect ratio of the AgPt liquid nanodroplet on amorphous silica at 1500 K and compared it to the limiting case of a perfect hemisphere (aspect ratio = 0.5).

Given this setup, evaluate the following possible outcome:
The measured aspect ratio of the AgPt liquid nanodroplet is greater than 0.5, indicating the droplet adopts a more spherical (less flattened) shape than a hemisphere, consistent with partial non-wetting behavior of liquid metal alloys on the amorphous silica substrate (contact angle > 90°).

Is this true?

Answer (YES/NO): YES